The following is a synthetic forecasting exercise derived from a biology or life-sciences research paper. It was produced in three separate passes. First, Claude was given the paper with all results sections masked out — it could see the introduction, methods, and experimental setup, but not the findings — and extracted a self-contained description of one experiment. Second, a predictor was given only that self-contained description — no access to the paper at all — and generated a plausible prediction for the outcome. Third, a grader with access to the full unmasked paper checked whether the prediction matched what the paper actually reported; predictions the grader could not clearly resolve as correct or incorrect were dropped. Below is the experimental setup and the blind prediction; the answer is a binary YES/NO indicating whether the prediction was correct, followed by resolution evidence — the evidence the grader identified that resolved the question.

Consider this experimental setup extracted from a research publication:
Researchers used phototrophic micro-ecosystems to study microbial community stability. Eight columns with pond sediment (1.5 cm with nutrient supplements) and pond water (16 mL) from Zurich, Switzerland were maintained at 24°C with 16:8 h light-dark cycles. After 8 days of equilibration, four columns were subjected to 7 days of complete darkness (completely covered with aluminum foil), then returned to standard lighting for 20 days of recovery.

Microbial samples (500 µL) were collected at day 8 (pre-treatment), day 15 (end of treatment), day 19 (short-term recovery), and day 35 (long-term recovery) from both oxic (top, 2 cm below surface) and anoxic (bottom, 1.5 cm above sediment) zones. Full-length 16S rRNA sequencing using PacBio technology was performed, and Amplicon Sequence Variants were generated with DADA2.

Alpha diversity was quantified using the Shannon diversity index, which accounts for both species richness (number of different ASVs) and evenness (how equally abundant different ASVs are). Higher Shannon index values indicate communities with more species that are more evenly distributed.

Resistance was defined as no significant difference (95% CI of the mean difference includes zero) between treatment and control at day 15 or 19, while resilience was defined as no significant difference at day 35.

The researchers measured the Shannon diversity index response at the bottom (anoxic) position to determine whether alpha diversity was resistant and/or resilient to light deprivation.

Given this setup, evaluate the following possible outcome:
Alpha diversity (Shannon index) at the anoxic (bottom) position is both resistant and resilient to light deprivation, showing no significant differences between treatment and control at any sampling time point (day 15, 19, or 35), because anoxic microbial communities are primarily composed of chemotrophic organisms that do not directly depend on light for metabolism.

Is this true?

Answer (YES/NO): NO